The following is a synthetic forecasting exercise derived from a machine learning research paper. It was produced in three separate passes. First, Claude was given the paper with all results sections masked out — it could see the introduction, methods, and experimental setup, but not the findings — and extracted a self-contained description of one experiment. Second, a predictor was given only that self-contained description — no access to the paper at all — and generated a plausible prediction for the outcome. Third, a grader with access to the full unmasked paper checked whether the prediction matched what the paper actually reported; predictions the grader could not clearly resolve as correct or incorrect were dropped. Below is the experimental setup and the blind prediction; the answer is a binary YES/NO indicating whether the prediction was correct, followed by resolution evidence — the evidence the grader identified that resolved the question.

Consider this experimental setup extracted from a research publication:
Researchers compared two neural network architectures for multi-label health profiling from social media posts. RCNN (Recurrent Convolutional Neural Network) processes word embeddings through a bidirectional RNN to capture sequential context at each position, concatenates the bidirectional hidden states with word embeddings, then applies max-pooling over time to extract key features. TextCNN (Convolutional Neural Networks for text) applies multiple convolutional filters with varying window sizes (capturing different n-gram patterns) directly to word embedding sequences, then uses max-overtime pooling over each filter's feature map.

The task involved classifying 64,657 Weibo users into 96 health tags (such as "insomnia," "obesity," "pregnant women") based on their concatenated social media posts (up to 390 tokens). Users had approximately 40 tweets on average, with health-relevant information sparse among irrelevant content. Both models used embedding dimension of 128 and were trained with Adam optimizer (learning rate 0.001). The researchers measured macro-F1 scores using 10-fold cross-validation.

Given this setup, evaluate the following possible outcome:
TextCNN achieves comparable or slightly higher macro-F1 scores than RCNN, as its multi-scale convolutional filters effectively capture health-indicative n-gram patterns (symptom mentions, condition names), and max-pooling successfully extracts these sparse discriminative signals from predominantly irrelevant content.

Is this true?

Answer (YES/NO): YES